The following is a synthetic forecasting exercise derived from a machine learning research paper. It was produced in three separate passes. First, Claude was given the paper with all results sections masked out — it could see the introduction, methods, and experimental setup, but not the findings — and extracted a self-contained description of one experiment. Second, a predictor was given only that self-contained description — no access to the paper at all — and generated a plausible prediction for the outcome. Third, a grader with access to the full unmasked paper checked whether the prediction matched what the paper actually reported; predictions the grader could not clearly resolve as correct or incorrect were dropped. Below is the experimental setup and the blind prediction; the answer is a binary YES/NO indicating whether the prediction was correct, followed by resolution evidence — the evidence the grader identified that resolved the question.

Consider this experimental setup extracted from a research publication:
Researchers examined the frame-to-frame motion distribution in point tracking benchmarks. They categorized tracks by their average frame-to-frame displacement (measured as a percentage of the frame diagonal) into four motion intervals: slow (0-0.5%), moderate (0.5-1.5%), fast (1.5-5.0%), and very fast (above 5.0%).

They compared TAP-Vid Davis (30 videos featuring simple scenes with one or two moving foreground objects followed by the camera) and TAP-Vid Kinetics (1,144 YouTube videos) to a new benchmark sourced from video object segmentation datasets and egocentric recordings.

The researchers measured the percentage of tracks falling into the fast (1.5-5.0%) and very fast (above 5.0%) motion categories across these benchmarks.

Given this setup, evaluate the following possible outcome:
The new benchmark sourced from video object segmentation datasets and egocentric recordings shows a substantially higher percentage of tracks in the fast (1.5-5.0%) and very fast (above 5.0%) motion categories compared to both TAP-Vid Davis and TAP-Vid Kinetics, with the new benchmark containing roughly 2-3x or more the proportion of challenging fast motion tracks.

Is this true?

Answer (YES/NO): YES